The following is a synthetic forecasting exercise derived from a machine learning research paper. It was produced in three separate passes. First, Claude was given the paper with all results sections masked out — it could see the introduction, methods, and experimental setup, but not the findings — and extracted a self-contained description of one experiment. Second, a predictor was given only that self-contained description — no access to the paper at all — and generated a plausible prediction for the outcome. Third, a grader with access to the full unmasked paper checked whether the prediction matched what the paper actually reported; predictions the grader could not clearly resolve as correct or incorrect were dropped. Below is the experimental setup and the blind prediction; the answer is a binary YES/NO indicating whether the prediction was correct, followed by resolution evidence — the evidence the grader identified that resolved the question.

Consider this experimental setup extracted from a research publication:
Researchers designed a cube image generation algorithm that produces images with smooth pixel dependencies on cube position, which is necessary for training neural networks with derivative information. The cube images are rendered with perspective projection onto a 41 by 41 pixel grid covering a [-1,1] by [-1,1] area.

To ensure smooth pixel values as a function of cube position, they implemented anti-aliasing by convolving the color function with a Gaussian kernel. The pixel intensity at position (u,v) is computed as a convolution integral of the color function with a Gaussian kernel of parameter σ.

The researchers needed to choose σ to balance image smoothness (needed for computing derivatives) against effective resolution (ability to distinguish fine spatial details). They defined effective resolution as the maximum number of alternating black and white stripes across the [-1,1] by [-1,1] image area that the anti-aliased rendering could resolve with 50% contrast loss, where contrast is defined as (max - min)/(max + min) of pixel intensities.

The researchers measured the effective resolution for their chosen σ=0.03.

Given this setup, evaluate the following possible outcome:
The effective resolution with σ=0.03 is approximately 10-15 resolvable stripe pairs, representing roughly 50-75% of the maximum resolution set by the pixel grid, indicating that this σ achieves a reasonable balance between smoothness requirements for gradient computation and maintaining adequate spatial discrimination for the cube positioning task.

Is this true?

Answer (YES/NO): YES